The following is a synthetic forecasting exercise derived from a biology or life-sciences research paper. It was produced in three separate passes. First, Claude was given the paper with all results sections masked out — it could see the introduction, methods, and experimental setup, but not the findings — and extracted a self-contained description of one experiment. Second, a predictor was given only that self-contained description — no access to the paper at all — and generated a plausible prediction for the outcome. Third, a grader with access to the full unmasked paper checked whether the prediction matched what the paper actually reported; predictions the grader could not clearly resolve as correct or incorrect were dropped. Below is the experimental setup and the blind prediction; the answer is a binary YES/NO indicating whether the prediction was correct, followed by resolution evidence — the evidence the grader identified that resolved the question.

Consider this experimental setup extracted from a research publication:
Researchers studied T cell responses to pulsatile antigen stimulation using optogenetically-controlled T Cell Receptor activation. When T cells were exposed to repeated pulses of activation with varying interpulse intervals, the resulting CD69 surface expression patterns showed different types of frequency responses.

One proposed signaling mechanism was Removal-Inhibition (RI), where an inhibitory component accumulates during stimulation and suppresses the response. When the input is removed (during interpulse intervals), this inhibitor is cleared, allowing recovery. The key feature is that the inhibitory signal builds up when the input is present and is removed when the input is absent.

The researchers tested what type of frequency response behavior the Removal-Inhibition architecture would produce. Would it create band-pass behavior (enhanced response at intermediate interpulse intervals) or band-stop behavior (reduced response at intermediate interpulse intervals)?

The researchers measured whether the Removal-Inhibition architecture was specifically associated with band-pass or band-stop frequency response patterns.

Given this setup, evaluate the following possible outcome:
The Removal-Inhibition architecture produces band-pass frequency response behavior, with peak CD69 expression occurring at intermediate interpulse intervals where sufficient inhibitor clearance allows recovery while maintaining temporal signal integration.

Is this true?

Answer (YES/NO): NO